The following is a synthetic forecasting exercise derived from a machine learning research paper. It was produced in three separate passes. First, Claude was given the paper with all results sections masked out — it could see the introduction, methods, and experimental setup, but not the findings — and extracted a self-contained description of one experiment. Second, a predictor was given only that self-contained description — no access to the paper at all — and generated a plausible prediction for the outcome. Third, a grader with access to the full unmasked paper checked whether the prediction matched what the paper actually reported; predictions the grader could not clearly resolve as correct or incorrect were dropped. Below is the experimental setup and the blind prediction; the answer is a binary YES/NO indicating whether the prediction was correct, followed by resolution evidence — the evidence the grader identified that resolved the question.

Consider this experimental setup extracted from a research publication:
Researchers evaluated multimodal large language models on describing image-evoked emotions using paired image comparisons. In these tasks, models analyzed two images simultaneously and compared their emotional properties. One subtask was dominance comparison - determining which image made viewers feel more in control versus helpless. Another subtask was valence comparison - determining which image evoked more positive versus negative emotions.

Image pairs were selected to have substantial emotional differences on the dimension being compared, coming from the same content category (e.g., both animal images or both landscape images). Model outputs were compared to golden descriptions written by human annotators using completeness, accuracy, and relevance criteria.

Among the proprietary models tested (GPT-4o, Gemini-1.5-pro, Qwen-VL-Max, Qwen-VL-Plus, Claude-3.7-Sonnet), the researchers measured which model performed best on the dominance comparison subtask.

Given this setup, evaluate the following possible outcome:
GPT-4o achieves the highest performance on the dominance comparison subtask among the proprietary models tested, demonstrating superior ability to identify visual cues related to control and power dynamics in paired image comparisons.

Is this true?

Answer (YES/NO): NO